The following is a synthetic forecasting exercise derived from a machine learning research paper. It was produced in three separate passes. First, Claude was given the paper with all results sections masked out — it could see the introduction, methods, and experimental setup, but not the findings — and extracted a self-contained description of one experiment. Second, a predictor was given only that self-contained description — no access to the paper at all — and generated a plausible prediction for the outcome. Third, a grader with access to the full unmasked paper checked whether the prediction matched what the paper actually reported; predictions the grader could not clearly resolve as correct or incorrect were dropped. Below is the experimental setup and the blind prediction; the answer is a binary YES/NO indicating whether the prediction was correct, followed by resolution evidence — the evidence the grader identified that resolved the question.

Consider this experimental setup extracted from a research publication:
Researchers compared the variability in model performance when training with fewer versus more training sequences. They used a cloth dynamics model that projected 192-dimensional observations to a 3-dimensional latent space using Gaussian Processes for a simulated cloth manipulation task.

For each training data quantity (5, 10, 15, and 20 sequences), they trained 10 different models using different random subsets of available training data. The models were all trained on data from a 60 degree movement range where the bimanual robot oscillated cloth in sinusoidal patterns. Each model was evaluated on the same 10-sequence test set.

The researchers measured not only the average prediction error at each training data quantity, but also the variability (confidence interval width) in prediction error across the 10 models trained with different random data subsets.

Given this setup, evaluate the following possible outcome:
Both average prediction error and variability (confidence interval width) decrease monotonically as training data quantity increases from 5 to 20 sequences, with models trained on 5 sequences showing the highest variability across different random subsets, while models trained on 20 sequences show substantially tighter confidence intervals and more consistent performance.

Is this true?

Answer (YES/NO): NO